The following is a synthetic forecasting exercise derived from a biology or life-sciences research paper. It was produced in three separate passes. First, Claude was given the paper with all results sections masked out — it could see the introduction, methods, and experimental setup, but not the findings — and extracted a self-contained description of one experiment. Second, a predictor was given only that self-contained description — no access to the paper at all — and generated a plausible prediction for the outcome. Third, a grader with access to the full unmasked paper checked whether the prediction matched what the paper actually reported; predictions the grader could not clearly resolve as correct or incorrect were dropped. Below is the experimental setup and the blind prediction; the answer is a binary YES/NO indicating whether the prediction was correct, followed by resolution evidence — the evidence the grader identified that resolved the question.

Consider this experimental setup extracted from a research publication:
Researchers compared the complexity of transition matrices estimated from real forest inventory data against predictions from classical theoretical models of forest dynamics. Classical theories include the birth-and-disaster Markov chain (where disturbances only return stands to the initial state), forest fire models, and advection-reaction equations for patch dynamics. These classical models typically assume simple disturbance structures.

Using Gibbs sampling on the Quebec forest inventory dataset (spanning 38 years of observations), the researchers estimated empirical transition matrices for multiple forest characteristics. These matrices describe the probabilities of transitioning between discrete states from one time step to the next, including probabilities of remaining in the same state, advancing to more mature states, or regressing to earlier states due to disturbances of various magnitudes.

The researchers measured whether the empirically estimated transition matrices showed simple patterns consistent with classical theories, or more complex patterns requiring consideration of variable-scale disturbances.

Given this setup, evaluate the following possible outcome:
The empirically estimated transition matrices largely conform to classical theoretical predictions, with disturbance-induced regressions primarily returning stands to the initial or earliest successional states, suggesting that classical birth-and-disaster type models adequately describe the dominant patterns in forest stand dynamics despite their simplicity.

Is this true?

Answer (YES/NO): NO